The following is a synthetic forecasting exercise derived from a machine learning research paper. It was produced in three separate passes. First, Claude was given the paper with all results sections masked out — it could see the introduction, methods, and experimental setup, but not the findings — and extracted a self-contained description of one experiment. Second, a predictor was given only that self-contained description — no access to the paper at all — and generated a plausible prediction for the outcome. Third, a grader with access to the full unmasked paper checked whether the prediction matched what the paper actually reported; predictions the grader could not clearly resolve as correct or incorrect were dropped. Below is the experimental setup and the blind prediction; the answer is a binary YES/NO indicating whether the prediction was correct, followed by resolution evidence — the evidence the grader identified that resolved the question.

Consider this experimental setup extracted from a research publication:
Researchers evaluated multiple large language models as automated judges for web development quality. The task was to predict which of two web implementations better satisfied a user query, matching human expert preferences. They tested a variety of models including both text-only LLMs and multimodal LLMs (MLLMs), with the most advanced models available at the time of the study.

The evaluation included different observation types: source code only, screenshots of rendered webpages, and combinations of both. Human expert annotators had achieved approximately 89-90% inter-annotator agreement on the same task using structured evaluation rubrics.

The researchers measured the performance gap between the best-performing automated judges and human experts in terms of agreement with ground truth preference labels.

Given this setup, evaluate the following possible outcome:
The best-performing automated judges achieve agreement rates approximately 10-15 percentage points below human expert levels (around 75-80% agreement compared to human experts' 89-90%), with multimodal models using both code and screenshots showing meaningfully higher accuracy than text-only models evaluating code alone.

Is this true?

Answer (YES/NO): NO